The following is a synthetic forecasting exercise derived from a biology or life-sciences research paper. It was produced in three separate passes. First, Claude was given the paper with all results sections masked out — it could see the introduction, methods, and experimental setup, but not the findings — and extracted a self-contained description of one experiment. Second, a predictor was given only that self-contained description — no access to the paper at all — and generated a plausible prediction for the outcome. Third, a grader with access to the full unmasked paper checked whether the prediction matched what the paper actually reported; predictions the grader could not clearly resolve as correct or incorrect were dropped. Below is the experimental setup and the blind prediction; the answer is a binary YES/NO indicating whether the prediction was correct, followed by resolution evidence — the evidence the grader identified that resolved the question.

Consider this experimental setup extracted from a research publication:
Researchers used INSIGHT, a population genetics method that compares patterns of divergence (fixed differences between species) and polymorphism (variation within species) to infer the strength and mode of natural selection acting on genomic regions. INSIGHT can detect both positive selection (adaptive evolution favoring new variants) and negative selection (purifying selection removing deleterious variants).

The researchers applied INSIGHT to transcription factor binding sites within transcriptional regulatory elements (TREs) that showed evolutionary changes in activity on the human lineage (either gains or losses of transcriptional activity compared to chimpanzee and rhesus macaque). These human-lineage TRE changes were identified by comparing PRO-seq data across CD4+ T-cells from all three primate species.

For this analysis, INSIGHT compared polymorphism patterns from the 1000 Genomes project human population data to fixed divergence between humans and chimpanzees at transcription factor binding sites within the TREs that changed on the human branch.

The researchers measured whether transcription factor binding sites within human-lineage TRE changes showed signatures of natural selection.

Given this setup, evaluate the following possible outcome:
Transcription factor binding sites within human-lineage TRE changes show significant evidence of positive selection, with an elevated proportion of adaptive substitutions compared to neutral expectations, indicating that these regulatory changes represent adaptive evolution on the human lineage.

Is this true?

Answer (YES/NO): YES